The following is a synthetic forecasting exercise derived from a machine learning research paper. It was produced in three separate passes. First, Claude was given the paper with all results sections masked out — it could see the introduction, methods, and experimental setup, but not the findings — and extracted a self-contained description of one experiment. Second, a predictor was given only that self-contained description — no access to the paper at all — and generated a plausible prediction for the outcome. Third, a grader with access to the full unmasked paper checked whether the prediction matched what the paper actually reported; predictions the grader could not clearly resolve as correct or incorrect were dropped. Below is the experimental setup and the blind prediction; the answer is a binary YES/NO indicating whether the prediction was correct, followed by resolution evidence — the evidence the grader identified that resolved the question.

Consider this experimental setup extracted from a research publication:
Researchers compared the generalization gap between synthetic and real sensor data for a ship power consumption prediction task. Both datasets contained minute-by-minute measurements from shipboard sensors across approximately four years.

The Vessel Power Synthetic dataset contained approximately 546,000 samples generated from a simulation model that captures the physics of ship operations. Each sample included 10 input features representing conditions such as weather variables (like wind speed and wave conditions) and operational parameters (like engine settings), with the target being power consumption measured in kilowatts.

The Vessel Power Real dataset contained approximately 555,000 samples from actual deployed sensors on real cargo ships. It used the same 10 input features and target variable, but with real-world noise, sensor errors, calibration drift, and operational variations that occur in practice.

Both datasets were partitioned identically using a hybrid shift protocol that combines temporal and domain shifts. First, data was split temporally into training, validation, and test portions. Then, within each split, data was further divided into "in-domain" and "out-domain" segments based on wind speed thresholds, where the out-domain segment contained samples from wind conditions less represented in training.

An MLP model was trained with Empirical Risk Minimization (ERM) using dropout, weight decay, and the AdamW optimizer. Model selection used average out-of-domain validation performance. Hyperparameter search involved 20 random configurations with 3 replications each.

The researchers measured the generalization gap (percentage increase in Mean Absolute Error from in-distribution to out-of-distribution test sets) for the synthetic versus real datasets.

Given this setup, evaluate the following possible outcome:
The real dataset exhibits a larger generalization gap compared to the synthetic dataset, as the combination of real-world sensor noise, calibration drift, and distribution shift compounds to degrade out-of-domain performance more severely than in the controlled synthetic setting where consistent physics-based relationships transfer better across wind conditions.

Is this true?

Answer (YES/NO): YES